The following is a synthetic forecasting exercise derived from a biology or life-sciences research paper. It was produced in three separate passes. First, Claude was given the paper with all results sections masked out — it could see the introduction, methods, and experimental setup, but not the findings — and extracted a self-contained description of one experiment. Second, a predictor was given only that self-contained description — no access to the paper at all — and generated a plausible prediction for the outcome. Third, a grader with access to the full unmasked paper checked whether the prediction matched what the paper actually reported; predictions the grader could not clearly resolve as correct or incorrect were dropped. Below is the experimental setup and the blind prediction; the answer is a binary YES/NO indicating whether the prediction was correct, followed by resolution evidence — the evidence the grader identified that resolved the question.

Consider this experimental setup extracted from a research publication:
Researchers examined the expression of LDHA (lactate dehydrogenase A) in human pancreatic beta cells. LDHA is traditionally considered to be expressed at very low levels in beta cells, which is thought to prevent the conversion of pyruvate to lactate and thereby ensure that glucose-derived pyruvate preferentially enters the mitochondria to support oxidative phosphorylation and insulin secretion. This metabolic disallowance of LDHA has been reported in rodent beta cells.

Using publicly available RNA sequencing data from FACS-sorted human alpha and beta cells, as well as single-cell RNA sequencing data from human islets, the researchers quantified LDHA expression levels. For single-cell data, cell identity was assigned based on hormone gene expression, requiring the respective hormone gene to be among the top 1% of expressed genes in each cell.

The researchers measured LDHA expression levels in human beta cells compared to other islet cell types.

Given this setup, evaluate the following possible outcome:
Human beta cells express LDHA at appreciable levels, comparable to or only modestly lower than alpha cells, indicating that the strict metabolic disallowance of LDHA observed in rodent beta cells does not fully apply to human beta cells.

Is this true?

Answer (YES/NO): NO